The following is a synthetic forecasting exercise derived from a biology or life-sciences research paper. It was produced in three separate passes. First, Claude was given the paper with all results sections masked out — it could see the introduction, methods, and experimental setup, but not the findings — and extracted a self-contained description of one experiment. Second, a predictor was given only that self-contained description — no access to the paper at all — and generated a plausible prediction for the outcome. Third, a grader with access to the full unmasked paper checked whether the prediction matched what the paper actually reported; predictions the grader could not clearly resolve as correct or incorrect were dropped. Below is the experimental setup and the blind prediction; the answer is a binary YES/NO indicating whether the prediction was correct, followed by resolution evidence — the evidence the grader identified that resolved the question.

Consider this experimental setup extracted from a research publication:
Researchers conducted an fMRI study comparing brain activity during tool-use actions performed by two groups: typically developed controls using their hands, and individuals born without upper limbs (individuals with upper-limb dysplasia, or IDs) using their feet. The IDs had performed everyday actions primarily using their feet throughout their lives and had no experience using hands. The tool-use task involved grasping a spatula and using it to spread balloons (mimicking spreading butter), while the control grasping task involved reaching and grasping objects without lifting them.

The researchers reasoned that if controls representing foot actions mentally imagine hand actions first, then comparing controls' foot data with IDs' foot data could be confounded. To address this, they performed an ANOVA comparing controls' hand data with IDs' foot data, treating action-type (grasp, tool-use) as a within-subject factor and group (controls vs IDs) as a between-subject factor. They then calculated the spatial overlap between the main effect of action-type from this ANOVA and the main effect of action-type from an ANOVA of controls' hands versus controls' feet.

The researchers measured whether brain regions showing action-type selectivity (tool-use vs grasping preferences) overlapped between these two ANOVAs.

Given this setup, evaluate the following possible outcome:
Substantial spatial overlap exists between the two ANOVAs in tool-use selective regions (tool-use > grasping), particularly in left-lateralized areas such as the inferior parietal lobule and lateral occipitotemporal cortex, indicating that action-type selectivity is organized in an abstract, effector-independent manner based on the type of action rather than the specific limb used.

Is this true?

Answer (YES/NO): NO